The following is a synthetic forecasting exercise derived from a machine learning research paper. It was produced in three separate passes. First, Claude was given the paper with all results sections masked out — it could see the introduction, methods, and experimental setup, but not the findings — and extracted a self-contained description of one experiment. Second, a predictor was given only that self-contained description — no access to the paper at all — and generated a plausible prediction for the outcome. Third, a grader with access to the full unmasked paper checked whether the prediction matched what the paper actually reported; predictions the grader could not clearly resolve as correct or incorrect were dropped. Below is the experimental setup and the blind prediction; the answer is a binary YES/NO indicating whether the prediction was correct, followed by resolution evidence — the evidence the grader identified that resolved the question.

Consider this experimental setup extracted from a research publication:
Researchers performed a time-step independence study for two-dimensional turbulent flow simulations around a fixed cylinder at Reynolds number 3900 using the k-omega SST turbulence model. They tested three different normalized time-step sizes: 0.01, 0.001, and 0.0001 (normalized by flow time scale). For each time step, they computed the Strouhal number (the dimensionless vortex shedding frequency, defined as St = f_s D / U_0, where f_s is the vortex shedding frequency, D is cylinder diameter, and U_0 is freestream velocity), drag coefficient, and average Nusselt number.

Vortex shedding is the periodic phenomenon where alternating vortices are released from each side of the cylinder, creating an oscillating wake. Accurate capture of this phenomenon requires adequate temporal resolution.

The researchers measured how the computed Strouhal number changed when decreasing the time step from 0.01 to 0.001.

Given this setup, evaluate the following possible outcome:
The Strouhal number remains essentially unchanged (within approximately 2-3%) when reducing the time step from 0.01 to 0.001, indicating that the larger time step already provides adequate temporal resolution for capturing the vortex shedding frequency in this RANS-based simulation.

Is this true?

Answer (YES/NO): NO